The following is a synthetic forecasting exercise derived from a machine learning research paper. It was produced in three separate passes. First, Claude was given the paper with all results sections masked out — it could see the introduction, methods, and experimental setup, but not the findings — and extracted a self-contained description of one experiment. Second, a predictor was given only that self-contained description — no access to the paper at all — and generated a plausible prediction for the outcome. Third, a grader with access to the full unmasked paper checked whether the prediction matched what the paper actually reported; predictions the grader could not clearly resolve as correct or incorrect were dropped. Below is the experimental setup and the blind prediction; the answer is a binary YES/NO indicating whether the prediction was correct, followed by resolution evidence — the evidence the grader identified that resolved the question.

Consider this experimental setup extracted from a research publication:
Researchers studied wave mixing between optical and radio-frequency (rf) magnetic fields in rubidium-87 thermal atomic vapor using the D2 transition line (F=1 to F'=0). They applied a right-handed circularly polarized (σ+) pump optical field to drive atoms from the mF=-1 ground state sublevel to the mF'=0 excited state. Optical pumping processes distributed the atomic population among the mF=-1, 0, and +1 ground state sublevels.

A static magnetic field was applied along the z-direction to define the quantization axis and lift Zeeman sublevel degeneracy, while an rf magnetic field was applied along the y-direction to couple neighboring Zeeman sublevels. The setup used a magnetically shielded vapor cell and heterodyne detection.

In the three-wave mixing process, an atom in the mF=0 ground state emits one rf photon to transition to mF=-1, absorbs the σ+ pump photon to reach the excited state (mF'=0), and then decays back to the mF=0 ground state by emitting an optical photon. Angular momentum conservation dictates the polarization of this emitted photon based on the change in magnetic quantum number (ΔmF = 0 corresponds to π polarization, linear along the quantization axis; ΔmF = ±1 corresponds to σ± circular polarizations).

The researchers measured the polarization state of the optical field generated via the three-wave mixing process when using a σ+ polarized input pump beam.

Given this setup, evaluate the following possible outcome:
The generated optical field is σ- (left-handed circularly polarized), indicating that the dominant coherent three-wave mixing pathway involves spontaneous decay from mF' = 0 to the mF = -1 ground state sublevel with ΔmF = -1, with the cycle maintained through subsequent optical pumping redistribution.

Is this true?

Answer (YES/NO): NO